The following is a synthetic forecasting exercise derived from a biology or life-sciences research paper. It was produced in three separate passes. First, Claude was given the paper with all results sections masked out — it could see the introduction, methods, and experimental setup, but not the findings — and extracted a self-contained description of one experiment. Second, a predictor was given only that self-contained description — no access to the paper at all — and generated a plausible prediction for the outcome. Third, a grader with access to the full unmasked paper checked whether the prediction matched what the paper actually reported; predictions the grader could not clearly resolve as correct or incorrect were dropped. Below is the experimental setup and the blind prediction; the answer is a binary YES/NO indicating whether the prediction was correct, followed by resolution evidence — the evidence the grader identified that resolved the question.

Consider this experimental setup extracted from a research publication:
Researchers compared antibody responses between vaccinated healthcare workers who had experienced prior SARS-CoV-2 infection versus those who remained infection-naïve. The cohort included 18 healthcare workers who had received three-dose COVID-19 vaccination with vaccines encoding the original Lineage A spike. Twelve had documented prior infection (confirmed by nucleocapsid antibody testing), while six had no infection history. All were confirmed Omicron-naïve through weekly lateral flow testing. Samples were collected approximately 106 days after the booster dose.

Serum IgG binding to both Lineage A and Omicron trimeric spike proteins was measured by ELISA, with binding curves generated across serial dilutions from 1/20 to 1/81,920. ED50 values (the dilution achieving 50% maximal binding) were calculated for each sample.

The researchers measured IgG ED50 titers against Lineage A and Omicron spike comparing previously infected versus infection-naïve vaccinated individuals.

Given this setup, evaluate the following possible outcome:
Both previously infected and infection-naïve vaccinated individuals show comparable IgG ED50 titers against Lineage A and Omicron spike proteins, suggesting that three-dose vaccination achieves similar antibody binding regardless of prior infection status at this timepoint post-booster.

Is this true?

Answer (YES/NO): YES